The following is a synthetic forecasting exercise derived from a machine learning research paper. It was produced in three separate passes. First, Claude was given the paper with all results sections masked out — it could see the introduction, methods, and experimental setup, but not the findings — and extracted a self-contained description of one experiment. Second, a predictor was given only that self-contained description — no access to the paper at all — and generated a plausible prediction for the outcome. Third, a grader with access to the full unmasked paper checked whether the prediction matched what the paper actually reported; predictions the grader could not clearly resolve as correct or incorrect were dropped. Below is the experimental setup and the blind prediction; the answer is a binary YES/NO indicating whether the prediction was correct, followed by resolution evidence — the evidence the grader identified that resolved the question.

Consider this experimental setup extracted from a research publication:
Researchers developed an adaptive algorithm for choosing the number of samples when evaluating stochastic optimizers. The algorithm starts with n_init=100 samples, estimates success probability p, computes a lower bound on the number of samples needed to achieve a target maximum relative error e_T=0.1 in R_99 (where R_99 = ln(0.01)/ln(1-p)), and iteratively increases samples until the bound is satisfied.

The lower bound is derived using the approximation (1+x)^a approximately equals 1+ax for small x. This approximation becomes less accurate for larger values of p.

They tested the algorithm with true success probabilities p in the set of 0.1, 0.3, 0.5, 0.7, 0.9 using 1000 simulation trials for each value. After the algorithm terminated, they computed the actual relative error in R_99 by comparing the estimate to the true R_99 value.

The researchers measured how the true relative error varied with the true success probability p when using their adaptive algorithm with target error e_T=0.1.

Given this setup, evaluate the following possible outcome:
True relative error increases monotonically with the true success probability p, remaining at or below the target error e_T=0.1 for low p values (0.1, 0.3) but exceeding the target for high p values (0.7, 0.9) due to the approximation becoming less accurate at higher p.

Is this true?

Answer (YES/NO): NO